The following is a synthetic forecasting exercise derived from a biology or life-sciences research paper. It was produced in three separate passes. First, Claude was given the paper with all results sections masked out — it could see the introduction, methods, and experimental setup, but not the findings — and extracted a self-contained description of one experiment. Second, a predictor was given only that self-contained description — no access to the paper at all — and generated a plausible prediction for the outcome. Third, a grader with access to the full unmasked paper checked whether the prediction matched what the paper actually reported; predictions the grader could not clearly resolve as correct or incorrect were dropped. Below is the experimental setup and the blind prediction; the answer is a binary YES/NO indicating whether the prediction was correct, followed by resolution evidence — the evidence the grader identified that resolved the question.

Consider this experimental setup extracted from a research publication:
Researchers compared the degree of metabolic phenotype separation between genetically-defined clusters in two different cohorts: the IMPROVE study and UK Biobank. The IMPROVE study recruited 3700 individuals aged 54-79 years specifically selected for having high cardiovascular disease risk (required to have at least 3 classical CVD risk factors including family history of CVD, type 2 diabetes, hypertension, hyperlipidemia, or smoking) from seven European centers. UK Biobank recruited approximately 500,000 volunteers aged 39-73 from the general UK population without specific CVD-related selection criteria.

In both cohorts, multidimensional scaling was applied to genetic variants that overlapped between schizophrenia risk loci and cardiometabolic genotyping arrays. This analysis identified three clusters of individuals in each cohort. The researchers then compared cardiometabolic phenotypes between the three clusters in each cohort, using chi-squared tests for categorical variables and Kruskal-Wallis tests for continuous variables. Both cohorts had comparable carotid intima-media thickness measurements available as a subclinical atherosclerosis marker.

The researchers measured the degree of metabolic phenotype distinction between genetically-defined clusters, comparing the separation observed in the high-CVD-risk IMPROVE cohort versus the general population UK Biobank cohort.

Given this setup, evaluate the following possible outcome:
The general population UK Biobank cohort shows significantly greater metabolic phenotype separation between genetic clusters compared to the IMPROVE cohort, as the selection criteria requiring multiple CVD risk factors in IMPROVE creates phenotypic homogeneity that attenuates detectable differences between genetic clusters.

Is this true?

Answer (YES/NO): NO